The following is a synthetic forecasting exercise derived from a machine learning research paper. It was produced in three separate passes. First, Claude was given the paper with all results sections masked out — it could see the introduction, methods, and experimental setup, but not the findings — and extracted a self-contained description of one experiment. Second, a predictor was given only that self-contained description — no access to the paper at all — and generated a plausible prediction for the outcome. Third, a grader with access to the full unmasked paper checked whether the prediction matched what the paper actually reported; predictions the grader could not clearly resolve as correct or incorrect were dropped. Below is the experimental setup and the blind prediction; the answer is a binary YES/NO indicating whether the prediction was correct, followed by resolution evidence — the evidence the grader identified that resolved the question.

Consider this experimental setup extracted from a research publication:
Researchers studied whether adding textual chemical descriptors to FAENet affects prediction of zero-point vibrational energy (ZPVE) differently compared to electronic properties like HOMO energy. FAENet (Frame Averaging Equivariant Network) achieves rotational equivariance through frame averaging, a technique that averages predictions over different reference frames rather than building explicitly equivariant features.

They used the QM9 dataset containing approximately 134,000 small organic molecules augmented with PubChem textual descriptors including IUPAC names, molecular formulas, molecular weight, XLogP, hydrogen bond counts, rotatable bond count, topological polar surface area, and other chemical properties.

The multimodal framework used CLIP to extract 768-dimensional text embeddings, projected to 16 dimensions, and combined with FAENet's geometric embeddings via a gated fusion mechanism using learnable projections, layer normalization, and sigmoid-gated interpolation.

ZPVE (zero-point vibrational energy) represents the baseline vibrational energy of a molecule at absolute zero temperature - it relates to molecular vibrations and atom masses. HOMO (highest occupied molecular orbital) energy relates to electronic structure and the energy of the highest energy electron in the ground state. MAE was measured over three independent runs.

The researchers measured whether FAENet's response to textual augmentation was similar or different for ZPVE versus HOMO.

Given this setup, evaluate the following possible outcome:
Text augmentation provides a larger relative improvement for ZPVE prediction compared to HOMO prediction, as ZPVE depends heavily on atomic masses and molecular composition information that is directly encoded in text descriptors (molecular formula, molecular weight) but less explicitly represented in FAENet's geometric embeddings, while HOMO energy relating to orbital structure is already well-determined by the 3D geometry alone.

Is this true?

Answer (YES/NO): NO